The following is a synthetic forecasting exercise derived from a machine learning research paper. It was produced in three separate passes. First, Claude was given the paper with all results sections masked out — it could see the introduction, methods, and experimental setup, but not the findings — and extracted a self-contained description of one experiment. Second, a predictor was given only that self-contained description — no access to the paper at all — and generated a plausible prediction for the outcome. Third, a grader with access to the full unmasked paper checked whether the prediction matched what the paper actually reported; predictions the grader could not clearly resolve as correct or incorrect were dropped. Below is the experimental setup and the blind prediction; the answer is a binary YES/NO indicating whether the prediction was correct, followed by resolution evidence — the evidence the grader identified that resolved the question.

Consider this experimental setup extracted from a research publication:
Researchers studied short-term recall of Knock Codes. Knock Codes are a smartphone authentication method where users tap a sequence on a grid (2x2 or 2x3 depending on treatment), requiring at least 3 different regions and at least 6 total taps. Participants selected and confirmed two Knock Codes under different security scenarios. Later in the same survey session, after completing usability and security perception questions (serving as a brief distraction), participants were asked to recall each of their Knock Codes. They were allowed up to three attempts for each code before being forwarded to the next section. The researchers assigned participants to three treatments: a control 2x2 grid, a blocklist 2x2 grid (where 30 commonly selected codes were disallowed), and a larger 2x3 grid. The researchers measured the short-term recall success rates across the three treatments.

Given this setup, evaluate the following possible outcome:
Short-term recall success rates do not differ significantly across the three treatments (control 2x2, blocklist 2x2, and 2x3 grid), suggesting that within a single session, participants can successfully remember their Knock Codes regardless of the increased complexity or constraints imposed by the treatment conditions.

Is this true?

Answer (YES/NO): NO